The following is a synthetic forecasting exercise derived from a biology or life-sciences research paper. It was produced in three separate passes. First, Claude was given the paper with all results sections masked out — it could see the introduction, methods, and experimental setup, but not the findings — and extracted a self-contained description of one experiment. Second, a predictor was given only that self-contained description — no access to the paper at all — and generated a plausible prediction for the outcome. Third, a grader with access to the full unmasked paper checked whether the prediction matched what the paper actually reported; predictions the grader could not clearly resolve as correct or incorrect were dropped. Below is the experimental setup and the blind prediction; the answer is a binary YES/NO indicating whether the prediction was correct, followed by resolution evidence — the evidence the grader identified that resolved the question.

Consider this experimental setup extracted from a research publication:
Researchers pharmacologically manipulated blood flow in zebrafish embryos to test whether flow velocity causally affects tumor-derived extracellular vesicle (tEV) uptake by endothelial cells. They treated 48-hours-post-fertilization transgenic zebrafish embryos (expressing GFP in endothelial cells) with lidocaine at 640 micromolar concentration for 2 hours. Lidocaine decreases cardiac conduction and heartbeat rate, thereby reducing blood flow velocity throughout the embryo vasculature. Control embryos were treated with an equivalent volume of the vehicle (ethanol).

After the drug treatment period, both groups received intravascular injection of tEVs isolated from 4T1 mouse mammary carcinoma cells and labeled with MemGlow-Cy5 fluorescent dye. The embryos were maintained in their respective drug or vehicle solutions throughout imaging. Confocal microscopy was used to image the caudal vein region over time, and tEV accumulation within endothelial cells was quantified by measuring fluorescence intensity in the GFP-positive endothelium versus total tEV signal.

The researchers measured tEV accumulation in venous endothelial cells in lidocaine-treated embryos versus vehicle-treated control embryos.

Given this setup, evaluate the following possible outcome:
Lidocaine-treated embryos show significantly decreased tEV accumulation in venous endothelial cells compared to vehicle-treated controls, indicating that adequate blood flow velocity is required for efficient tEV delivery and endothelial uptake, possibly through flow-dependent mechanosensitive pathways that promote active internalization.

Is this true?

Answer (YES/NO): YES